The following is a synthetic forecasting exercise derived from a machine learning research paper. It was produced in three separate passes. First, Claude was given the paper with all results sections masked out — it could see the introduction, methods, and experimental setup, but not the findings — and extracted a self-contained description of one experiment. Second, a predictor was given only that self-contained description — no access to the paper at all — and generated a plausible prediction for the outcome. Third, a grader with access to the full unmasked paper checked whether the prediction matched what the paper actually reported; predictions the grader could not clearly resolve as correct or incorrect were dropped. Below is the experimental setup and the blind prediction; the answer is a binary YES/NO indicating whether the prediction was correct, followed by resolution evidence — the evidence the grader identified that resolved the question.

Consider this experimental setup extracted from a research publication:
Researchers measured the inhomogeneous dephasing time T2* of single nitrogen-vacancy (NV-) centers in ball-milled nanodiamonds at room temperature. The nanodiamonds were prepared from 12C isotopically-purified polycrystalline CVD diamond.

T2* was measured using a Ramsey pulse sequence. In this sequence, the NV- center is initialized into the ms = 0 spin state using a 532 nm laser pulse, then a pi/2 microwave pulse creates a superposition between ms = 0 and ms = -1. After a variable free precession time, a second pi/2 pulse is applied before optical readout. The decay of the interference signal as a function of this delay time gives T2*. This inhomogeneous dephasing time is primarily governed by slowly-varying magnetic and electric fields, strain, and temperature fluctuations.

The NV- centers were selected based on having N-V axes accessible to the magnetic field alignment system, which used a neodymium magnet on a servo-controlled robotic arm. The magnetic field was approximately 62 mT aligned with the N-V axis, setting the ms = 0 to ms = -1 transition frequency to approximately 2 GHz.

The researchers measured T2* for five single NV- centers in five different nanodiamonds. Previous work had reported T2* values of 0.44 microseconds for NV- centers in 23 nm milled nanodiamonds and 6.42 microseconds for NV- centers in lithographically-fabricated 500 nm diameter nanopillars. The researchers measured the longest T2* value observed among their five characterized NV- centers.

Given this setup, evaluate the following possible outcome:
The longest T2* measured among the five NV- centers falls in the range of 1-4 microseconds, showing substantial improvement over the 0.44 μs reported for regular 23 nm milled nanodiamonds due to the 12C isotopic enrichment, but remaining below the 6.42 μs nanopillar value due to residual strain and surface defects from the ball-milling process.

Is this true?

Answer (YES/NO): YES